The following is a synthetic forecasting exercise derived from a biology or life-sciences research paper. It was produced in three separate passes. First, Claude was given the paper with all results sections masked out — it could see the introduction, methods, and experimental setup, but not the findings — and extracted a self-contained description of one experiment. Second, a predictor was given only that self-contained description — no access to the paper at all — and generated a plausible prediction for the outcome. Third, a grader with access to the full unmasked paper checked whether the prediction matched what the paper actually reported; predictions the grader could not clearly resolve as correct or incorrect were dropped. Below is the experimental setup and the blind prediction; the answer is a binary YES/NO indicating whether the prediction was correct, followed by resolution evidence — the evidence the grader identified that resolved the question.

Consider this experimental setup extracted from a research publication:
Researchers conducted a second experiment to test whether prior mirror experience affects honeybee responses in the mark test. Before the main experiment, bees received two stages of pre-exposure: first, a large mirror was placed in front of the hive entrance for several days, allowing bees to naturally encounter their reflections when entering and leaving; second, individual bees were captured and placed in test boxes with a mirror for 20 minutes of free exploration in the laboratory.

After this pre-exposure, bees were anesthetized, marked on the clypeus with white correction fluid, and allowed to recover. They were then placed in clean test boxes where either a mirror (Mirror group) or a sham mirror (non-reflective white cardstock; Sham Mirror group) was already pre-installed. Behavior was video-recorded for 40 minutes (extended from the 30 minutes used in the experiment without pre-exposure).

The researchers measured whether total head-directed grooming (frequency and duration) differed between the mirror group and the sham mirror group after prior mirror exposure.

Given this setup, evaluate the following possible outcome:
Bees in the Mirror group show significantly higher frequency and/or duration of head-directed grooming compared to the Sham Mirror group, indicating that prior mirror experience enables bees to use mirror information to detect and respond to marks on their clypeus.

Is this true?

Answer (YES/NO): NO